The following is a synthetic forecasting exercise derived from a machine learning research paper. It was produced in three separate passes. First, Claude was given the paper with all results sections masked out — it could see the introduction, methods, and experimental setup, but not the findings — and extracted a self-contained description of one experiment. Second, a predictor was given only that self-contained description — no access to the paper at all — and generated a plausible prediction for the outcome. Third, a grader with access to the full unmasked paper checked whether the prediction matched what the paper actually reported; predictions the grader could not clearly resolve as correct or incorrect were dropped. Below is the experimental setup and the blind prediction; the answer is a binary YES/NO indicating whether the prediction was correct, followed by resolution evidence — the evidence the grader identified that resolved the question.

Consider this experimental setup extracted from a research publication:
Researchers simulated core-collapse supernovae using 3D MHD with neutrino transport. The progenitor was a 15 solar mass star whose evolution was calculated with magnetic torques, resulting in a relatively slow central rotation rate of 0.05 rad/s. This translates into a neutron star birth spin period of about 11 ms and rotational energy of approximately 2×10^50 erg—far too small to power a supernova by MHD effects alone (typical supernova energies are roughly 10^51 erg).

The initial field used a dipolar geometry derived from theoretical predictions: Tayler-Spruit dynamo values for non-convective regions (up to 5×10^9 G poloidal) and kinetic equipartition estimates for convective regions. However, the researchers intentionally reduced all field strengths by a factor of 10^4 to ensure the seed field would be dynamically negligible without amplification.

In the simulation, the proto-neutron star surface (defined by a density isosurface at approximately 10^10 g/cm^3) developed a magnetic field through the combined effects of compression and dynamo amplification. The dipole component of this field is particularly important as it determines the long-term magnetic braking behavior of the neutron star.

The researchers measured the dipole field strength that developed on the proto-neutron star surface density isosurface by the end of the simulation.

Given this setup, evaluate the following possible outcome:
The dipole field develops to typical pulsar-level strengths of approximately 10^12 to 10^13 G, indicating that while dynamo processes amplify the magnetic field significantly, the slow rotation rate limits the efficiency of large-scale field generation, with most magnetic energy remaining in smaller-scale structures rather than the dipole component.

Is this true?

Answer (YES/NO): NO